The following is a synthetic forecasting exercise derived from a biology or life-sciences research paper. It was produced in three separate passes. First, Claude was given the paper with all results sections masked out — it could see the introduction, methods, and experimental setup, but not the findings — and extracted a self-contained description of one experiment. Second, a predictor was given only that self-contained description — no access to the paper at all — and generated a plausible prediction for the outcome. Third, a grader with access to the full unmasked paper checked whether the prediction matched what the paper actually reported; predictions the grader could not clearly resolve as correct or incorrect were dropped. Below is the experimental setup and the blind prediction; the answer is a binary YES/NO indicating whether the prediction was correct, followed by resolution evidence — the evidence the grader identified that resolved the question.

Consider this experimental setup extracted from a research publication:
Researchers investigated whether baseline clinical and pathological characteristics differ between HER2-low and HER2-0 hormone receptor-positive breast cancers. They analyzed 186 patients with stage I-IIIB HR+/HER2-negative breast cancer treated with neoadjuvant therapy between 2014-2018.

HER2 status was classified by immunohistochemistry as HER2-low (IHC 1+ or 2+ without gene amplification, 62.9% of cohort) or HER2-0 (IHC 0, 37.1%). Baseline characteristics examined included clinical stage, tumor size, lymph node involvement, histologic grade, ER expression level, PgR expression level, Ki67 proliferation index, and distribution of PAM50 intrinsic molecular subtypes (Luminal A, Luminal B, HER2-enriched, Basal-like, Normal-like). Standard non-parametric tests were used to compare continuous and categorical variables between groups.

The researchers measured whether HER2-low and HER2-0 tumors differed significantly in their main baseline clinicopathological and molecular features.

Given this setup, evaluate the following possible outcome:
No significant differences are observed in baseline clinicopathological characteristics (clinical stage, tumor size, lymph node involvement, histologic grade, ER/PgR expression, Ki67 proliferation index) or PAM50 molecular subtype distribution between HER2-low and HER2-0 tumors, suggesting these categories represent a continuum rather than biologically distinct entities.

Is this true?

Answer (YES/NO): NO